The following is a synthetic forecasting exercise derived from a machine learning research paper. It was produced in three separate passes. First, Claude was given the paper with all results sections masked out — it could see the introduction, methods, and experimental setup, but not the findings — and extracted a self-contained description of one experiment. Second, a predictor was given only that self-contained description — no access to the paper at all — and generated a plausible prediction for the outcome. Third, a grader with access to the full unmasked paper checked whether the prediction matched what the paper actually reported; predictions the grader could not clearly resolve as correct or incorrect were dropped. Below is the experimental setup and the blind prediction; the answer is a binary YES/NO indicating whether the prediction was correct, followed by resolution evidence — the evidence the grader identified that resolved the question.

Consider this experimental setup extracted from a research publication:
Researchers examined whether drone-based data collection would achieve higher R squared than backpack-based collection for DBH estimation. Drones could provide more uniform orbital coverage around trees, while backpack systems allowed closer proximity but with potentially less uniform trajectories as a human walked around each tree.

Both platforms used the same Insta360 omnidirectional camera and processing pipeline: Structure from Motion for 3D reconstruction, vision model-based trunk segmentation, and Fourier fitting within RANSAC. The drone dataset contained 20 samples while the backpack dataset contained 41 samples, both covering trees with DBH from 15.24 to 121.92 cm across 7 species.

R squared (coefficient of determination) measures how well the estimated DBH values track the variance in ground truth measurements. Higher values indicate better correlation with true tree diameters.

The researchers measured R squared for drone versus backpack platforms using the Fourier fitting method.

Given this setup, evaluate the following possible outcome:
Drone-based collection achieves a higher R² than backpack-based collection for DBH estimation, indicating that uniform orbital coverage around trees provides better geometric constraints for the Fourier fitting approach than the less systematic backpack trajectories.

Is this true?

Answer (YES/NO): YES